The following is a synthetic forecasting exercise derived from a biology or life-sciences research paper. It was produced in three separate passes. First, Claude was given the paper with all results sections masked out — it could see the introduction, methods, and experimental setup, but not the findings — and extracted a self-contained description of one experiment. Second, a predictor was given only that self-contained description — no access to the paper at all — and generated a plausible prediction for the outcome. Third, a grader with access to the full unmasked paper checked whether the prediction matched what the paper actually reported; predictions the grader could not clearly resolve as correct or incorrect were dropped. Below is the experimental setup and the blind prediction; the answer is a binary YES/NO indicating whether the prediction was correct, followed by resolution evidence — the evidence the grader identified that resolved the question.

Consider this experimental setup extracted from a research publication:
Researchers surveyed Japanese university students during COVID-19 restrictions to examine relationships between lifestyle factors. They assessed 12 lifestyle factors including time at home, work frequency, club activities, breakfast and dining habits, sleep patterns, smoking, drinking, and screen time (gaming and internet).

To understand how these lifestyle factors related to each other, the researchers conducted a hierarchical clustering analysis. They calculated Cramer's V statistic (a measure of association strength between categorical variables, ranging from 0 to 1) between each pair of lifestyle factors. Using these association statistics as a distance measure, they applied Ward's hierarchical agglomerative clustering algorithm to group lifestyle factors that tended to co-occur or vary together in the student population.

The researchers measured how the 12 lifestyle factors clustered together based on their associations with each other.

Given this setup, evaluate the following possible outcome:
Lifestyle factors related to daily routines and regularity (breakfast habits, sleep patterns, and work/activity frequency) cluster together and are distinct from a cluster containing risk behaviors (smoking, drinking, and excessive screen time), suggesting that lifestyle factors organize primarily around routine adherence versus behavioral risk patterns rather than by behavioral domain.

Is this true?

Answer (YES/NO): NO